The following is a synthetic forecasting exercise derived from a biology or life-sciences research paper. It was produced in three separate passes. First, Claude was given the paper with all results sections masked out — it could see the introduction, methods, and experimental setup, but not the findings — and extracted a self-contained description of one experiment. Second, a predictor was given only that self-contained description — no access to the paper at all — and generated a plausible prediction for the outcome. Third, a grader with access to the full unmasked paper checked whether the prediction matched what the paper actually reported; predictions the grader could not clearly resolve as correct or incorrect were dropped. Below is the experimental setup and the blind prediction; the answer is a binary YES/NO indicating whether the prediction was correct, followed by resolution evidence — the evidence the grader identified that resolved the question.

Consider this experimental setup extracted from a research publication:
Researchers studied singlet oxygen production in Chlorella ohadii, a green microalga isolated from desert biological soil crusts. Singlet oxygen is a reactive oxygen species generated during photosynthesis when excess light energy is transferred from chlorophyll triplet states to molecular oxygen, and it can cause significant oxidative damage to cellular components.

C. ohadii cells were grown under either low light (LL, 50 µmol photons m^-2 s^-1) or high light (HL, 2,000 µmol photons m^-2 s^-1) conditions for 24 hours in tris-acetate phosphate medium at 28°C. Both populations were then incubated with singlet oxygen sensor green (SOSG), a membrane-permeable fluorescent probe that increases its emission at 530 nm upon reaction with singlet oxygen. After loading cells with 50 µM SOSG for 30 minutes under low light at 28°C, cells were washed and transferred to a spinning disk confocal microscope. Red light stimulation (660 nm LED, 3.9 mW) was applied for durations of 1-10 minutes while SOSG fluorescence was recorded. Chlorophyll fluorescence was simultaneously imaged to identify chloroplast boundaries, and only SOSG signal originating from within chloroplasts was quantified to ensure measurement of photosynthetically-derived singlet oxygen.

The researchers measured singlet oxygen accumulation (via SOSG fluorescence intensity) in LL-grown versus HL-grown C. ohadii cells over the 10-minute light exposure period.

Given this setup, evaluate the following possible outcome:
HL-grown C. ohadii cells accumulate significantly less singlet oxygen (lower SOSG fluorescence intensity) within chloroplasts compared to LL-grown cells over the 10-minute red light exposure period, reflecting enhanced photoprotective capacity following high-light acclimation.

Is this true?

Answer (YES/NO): YES